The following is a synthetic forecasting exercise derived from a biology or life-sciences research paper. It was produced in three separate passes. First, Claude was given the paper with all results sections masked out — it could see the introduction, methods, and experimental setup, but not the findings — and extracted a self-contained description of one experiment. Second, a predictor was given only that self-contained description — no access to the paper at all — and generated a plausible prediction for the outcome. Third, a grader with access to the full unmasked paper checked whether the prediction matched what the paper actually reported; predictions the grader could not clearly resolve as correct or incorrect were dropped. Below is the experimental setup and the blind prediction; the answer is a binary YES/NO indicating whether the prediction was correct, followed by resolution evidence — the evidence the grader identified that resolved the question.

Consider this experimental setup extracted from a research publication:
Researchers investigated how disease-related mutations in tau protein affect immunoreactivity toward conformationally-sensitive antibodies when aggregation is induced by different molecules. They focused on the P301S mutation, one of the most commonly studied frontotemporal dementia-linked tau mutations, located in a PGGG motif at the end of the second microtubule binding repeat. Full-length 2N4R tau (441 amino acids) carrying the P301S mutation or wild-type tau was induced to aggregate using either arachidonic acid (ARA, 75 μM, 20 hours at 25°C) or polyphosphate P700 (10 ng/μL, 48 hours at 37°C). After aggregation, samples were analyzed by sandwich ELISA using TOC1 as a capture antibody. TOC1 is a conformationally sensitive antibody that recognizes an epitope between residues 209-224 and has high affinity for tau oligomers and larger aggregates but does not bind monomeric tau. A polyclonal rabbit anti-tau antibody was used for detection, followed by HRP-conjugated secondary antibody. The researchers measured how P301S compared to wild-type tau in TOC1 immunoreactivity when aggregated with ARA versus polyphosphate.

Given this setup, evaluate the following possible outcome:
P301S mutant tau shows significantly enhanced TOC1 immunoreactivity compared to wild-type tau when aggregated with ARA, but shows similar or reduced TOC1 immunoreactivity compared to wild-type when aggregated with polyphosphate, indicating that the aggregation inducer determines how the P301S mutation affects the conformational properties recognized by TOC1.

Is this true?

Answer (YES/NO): NO